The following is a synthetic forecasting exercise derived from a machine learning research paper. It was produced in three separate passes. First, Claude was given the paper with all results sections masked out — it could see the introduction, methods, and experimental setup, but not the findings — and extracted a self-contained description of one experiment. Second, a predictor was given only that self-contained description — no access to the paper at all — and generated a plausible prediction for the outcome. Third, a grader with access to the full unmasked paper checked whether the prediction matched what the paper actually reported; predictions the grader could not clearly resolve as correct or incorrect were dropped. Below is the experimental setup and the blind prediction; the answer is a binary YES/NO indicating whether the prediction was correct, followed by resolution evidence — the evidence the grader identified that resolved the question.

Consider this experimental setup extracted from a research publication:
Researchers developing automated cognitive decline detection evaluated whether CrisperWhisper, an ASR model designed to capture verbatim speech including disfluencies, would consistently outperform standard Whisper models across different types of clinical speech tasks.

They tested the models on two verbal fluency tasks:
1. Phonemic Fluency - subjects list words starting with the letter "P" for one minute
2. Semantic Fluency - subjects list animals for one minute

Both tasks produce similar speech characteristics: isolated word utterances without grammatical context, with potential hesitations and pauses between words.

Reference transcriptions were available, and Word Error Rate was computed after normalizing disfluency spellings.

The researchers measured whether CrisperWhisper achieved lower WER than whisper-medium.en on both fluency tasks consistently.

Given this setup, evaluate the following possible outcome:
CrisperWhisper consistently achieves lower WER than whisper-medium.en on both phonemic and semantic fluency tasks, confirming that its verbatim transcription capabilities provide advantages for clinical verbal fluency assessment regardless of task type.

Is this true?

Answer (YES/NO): NO